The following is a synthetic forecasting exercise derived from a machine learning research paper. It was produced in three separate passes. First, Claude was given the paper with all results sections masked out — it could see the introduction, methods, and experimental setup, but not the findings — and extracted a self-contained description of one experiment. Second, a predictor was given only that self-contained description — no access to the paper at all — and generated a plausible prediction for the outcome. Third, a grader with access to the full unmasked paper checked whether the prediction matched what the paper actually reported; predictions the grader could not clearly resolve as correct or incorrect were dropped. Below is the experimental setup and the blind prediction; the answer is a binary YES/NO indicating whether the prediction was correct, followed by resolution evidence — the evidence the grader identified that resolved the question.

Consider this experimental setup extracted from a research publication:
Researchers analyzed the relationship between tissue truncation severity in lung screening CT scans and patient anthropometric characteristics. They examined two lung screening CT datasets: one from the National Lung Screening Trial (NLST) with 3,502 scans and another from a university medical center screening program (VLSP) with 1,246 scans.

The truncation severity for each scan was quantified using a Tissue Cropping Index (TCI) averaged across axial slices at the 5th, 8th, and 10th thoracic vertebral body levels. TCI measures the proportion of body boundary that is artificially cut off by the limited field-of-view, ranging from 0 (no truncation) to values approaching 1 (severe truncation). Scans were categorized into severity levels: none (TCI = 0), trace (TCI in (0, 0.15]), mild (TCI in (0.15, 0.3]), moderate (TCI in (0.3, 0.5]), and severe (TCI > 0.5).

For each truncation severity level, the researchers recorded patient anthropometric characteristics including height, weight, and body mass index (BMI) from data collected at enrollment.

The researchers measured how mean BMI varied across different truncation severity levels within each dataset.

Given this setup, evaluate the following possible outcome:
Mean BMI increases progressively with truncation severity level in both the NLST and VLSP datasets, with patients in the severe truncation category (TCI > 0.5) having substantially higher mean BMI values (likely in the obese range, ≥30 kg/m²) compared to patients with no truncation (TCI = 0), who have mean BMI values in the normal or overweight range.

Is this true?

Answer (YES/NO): YES